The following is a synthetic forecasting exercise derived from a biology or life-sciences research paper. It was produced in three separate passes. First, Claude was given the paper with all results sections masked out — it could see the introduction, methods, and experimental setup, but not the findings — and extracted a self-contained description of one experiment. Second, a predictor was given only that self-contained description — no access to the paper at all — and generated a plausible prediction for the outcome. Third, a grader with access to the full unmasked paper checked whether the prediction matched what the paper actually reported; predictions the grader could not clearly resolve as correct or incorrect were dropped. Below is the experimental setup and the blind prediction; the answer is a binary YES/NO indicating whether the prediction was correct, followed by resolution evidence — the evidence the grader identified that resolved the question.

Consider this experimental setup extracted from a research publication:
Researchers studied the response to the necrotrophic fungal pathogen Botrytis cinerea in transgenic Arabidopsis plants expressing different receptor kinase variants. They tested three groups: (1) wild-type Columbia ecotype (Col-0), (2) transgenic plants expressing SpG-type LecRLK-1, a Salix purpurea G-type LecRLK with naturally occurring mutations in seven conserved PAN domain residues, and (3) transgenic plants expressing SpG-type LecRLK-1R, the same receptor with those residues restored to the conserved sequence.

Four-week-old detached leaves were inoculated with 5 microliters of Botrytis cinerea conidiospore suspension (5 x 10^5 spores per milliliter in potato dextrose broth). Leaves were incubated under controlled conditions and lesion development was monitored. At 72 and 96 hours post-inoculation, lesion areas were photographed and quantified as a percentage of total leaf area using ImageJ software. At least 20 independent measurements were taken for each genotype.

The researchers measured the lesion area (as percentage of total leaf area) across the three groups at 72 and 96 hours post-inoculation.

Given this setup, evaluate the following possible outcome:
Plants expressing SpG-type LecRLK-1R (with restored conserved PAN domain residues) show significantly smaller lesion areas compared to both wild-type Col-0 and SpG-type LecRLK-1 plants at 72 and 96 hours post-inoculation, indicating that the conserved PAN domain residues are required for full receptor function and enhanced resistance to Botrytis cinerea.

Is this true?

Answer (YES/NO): NO